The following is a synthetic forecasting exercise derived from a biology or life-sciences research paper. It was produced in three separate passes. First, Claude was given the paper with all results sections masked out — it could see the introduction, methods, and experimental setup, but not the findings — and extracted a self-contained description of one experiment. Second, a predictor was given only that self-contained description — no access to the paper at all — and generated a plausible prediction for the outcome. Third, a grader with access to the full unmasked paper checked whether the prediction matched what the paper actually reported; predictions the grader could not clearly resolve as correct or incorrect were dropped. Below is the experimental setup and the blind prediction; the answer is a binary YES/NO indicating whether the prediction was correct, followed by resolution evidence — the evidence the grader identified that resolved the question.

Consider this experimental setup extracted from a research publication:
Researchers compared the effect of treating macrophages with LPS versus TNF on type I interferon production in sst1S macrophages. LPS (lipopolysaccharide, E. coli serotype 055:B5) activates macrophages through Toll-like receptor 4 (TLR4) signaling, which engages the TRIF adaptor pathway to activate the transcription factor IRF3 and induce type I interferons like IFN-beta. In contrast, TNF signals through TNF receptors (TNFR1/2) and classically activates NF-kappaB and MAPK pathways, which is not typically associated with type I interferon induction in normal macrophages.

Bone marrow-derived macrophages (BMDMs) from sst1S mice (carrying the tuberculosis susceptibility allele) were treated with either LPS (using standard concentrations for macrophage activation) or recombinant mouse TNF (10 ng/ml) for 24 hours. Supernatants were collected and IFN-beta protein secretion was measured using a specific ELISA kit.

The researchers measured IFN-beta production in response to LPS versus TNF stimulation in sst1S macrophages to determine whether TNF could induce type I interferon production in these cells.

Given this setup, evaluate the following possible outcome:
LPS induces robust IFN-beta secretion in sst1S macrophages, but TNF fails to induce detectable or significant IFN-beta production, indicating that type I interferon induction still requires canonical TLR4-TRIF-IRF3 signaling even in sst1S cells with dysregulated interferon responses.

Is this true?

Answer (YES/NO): NO